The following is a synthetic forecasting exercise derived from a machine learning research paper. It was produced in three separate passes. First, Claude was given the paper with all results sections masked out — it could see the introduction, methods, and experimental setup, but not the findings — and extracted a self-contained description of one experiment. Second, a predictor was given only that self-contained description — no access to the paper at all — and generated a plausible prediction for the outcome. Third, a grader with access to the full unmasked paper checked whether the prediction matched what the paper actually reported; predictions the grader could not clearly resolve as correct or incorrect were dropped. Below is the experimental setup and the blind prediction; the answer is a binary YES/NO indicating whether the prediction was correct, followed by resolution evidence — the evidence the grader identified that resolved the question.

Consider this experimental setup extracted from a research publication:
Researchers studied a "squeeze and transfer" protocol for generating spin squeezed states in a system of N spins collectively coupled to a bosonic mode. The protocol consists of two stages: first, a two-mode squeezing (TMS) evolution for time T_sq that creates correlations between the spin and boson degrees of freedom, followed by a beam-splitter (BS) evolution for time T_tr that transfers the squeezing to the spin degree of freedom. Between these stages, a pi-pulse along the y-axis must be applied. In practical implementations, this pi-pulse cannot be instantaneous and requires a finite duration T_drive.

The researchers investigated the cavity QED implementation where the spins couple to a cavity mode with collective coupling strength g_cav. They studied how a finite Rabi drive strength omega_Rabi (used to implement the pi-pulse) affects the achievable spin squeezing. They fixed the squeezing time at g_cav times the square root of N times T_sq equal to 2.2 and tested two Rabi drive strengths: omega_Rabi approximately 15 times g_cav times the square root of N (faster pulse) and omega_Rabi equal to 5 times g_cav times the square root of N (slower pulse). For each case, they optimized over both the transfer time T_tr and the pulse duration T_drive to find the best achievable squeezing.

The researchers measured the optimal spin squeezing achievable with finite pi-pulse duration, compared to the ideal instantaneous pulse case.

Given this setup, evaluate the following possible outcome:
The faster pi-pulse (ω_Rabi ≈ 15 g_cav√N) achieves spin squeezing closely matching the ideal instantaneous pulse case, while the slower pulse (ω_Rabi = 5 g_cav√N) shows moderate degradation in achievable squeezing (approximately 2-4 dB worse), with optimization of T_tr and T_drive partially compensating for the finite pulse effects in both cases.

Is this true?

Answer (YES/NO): NO